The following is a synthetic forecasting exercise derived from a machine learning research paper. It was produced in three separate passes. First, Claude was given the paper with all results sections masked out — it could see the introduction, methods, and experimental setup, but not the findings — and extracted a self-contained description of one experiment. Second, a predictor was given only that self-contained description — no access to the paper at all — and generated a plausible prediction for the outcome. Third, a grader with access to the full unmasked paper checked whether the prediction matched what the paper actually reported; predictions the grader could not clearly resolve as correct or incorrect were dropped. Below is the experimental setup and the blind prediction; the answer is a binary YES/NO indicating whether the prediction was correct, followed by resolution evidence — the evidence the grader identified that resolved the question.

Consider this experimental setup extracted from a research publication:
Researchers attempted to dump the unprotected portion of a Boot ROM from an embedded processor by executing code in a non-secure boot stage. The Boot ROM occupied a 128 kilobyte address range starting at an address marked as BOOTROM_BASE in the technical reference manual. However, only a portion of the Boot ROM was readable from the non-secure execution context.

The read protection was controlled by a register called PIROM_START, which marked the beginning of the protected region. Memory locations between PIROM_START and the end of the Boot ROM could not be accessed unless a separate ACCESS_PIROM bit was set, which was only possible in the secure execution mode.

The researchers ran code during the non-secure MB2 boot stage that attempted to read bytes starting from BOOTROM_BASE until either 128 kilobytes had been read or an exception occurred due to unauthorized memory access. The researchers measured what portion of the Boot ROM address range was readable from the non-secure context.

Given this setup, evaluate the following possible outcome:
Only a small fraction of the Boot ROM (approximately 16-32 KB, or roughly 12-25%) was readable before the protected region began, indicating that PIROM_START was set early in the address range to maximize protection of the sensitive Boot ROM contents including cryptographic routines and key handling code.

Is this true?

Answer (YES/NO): NO